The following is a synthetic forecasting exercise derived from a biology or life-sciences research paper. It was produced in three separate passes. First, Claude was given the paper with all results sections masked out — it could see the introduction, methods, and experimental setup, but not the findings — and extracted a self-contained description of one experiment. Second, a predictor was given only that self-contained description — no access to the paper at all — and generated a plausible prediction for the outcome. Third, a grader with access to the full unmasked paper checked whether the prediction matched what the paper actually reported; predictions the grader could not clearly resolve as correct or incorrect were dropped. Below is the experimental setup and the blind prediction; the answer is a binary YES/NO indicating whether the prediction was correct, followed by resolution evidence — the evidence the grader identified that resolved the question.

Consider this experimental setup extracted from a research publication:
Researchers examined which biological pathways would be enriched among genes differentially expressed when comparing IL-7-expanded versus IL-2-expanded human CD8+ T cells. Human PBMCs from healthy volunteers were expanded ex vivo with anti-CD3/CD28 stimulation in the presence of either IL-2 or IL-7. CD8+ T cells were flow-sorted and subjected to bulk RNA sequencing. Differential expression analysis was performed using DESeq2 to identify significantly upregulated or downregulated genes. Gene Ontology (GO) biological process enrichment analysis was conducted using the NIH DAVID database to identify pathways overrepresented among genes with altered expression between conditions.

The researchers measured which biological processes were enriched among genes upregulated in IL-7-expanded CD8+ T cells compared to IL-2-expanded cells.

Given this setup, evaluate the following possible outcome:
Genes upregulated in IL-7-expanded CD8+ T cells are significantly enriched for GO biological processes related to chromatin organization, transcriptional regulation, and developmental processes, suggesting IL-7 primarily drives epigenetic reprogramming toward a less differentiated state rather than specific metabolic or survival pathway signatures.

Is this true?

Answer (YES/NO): NO